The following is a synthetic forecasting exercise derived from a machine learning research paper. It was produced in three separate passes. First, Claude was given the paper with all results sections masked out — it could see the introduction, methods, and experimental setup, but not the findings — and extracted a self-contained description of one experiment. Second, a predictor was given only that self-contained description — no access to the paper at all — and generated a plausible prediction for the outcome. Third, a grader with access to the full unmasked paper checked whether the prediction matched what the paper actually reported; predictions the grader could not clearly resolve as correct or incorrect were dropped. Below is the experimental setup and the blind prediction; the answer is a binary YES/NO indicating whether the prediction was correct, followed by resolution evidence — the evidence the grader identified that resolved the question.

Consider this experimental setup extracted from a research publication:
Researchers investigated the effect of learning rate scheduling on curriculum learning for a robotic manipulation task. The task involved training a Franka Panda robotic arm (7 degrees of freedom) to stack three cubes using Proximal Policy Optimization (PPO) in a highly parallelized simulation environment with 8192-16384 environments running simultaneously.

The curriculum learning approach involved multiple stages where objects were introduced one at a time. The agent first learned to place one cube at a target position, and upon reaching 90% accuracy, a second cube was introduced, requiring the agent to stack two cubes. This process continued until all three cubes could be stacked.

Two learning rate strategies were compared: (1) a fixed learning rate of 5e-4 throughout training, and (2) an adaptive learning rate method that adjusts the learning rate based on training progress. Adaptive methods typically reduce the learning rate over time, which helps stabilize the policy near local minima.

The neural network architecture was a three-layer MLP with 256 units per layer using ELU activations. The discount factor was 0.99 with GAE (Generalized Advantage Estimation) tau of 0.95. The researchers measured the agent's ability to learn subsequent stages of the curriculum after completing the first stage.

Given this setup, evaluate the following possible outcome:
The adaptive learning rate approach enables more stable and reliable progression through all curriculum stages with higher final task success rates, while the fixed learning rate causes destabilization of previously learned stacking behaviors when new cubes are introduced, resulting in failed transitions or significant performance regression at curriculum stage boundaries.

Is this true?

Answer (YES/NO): NO